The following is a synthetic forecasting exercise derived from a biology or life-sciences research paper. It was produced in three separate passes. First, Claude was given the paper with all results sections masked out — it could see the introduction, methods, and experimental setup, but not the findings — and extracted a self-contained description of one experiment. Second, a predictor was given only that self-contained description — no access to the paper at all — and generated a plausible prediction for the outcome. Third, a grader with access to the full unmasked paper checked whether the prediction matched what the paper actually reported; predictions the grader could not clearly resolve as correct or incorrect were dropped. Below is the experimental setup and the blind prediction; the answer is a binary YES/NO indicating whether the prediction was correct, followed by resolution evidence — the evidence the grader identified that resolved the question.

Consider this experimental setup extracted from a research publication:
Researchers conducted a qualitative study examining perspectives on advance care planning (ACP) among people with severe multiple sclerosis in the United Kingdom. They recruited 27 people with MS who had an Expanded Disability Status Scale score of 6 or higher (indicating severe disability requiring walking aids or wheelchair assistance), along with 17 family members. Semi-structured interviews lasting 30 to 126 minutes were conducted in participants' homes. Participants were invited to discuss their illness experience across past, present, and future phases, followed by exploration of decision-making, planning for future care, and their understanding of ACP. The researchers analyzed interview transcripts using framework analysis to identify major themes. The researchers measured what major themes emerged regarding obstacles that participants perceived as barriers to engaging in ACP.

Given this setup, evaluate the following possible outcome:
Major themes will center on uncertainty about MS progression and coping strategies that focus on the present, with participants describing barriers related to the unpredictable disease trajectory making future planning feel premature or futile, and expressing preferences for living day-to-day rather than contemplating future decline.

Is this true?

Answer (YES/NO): YES